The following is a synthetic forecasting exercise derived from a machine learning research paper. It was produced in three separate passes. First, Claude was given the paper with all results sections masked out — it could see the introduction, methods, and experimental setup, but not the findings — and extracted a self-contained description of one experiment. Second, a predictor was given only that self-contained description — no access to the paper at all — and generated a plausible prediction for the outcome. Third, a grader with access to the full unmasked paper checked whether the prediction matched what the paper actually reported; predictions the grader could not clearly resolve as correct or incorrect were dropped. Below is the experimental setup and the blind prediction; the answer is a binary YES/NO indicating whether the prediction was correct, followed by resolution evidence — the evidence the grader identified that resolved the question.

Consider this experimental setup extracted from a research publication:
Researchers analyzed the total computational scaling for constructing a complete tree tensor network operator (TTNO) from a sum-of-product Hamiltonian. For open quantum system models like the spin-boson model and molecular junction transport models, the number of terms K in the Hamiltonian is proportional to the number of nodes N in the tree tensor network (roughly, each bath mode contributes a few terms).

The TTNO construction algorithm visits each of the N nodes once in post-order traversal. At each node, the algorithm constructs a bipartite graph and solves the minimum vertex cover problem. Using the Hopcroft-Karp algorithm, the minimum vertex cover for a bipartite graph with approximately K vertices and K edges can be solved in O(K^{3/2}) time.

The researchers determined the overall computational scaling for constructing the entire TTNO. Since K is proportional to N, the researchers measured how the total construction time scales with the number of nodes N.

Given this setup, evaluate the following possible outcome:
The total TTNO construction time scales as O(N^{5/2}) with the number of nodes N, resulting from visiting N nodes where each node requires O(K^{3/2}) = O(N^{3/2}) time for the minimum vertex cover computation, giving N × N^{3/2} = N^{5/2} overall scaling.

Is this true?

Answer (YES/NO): YES